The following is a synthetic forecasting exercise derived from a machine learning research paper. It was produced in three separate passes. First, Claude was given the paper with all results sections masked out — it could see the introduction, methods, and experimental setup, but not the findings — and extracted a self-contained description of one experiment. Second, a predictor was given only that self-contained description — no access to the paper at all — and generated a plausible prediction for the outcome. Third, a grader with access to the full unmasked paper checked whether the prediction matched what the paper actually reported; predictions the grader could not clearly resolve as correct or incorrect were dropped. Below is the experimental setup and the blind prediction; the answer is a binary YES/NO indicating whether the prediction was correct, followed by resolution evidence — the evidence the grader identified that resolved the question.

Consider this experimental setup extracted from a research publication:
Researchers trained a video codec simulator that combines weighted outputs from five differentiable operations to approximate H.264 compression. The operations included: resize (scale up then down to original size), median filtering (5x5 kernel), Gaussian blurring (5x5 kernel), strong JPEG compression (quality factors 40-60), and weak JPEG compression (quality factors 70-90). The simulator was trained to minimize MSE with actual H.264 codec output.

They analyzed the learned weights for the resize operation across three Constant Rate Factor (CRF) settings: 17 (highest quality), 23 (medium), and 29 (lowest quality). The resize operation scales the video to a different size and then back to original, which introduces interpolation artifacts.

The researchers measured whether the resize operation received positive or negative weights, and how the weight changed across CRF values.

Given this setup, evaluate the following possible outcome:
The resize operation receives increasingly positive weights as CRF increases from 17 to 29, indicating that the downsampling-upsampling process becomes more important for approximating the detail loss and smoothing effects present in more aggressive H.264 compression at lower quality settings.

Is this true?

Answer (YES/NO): NO